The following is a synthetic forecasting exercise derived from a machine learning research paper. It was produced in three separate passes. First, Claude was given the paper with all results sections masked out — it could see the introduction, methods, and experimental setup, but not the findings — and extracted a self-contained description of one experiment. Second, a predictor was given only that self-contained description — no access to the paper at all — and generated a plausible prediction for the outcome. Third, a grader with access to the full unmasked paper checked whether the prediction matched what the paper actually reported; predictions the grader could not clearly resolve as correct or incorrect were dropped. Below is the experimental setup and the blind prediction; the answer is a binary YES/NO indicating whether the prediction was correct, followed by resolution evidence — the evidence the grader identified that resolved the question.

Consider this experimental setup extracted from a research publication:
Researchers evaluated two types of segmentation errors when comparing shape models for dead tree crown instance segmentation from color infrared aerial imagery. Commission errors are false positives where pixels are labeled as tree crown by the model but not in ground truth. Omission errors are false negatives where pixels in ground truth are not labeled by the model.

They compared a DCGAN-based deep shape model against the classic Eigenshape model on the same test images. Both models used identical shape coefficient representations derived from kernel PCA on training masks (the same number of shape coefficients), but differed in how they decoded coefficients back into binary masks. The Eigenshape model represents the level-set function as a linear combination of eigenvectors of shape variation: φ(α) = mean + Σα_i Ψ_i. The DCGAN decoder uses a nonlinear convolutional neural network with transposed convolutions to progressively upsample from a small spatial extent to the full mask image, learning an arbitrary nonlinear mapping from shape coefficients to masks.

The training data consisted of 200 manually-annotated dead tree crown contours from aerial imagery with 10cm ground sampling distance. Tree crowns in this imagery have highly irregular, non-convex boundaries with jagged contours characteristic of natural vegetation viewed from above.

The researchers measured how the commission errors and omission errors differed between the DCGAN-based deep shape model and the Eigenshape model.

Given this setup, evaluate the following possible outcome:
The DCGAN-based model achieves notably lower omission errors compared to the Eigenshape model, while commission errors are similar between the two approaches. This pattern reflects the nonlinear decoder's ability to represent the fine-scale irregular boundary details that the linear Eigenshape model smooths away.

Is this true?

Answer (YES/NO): NO